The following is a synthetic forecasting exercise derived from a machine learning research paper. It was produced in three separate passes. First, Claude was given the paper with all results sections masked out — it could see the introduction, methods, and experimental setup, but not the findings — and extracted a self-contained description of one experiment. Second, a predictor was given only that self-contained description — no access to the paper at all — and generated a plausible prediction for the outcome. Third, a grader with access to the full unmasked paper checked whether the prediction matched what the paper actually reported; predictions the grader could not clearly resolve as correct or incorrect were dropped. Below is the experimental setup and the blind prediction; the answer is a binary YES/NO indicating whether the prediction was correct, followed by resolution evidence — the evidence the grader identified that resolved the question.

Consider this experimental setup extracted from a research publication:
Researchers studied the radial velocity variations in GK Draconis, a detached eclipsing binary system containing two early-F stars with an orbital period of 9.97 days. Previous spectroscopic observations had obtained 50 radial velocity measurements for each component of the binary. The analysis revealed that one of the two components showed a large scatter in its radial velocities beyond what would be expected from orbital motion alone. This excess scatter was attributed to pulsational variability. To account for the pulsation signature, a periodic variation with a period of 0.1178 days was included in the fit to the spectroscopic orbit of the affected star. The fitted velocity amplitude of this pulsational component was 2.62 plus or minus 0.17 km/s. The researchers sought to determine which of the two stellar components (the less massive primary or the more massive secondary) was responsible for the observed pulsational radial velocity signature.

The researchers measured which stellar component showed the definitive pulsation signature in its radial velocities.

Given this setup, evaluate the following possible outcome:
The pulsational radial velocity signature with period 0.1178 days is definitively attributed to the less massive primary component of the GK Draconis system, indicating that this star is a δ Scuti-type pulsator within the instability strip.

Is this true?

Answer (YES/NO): NO